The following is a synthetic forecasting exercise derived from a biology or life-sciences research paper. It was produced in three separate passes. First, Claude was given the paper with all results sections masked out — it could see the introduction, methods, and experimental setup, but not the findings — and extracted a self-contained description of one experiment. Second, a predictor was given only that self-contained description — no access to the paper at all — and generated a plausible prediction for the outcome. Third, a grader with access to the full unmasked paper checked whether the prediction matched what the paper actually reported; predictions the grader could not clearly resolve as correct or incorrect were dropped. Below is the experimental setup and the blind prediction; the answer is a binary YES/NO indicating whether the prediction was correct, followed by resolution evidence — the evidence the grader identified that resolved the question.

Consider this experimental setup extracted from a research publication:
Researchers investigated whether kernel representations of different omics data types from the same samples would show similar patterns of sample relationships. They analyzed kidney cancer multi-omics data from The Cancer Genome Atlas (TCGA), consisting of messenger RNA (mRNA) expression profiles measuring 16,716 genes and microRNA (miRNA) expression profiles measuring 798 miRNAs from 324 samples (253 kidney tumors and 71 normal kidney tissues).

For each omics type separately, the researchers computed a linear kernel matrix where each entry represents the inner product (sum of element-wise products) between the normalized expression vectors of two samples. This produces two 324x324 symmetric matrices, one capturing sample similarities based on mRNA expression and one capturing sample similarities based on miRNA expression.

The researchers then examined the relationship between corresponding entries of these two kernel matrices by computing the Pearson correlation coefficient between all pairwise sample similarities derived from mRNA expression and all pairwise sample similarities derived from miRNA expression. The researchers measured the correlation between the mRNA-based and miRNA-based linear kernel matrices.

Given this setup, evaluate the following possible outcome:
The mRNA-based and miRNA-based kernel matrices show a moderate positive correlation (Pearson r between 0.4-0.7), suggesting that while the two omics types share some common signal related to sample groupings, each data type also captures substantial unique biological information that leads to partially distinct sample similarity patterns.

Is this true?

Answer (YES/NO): YES